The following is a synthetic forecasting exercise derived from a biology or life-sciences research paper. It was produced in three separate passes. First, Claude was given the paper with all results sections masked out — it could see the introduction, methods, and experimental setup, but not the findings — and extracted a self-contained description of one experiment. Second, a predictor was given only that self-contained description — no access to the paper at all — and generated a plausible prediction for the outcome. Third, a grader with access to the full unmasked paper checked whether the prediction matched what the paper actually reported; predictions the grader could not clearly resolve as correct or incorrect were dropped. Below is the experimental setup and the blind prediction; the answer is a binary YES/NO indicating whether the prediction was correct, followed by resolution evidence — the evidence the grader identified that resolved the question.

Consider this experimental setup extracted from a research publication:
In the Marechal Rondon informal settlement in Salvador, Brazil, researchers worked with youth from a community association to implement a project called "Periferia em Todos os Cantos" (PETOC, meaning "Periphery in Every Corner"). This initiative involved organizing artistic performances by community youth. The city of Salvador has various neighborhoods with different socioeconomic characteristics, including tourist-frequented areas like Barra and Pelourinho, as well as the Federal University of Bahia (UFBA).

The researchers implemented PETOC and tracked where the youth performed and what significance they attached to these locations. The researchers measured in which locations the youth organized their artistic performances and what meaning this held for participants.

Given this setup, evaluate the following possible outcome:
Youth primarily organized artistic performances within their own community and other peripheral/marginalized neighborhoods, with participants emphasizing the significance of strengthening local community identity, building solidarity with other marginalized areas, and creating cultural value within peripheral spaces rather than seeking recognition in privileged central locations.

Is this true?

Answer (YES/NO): NO